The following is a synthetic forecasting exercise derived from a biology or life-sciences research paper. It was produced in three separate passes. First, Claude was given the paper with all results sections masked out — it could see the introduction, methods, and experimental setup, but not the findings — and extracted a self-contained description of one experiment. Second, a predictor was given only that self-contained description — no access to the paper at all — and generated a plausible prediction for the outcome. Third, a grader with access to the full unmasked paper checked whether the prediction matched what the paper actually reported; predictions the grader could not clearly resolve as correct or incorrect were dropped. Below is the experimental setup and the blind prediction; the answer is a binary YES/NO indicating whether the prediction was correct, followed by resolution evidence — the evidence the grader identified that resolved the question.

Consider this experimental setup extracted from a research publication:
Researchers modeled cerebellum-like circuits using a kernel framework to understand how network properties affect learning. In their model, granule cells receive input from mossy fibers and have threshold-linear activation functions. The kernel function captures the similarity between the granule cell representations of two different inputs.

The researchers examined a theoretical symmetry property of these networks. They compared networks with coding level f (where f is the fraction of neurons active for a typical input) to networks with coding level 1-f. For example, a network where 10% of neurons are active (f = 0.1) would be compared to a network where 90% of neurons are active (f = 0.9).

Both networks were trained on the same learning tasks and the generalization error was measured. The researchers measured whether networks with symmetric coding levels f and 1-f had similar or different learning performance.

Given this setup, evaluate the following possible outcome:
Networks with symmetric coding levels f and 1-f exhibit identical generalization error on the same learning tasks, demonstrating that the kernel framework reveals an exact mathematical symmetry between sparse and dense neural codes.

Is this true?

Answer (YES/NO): NO